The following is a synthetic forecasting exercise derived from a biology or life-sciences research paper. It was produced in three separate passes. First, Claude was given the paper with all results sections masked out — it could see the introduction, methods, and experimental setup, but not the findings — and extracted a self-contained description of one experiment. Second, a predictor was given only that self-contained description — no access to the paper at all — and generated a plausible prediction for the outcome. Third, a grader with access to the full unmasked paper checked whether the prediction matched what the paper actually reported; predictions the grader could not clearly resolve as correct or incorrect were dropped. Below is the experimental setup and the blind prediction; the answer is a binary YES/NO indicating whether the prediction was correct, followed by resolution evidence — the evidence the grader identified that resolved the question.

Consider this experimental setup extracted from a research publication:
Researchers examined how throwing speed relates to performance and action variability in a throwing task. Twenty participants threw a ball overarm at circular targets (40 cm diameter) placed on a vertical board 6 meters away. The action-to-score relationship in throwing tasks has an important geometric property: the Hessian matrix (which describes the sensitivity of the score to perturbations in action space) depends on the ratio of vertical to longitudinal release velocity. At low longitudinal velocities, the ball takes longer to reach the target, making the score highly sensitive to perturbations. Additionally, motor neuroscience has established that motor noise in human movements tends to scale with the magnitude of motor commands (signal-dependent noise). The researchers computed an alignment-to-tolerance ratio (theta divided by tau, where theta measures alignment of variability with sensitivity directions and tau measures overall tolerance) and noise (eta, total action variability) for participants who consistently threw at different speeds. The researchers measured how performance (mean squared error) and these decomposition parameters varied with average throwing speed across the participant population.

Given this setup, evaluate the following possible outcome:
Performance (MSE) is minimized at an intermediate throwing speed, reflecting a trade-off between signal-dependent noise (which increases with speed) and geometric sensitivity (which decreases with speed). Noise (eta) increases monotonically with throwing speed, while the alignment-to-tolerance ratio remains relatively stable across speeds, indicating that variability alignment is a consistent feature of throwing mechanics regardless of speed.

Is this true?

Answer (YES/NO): NO